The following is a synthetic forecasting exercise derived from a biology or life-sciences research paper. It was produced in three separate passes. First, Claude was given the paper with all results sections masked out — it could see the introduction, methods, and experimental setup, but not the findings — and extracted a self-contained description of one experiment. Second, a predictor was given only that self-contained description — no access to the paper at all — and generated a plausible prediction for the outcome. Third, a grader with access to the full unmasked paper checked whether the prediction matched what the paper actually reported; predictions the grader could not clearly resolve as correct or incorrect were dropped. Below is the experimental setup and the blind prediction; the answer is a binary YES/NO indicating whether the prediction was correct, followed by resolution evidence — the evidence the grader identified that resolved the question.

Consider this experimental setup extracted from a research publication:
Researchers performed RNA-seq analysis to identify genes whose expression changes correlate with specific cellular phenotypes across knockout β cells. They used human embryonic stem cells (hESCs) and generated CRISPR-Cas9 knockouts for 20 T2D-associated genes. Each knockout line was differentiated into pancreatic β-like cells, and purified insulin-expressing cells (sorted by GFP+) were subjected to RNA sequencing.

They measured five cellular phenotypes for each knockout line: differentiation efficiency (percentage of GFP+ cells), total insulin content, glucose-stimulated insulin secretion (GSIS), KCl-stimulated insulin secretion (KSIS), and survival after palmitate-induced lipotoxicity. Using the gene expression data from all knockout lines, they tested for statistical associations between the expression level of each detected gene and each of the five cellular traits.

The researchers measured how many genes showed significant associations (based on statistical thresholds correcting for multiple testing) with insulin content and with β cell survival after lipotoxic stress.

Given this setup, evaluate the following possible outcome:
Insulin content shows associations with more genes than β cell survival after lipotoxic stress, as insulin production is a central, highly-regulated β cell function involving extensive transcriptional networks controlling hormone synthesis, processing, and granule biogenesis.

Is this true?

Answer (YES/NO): NO